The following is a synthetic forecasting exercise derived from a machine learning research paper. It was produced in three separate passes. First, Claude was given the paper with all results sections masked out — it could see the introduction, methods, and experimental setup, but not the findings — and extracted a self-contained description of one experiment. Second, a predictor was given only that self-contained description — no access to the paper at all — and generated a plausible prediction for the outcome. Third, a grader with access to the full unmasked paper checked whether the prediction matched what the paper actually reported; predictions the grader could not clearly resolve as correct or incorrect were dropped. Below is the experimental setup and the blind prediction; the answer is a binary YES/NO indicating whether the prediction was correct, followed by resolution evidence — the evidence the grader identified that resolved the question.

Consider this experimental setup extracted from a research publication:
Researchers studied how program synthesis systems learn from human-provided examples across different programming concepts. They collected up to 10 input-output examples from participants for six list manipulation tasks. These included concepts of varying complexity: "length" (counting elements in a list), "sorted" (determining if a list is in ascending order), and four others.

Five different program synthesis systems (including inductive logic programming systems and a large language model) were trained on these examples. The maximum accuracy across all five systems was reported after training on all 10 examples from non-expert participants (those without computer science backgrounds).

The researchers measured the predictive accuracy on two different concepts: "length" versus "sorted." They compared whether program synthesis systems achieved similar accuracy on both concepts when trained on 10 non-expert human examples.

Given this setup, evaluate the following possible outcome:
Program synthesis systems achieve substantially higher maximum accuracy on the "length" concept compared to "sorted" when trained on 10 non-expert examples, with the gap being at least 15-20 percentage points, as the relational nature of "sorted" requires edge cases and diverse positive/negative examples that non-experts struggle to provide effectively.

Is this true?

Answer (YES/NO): YES